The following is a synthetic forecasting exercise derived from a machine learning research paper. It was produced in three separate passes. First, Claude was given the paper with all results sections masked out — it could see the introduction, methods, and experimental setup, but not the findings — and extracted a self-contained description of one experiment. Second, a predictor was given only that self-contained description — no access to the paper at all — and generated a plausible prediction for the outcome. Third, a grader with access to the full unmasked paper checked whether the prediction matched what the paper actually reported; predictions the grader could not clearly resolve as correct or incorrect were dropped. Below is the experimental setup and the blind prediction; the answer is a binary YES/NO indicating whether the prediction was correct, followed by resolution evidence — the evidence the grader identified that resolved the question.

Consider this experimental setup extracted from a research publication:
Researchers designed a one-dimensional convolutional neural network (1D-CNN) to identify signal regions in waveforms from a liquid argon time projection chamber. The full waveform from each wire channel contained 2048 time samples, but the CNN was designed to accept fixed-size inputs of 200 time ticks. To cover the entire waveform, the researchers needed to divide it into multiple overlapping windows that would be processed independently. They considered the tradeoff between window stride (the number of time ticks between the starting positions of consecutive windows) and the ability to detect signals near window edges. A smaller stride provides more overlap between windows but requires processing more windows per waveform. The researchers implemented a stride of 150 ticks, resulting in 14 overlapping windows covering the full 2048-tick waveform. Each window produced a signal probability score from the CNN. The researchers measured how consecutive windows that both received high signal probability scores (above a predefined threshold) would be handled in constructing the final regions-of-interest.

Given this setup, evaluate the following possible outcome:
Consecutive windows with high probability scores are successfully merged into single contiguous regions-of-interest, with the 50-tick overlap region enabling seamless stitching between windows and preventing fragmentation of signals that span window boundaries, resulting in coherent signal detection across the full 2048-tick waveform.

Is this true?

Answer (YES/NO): YES